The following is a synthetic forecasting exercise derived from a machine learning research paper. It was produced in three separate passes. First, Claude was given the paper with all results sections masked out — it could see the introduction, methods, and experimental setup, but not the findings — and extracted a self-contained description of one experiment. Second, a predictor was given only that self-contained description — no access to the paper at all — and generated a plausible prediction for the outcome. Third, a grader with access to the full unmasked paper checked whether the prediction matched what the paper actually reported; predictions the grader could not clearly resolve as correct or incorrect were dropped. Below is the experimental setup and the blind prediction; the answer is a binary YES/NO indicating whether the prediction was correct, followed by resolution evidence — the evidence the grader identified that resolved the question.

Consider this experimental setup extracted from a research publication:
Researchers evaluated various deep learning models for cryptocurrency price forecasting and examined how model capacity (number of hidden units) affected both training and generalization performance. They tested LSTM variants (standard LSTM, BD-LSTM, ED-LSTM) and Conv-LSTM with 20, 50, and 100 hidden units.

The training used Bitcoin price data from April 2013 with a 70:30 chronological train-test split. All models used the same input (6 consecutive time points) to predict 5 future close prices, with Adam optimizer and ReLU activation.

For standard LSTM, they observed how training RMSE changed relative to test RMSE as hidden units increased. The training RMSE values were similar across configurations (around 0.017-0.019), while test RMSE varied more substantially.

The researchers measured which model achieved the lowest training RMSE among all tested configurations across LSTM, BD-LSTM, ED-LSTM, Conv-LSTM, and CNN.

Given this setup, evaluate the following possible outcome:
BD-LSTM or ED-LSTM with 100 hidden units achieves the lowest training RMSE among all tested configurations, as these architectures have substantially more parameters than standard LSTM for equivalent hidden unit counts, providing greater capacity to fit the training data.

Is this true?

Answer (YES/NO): NO